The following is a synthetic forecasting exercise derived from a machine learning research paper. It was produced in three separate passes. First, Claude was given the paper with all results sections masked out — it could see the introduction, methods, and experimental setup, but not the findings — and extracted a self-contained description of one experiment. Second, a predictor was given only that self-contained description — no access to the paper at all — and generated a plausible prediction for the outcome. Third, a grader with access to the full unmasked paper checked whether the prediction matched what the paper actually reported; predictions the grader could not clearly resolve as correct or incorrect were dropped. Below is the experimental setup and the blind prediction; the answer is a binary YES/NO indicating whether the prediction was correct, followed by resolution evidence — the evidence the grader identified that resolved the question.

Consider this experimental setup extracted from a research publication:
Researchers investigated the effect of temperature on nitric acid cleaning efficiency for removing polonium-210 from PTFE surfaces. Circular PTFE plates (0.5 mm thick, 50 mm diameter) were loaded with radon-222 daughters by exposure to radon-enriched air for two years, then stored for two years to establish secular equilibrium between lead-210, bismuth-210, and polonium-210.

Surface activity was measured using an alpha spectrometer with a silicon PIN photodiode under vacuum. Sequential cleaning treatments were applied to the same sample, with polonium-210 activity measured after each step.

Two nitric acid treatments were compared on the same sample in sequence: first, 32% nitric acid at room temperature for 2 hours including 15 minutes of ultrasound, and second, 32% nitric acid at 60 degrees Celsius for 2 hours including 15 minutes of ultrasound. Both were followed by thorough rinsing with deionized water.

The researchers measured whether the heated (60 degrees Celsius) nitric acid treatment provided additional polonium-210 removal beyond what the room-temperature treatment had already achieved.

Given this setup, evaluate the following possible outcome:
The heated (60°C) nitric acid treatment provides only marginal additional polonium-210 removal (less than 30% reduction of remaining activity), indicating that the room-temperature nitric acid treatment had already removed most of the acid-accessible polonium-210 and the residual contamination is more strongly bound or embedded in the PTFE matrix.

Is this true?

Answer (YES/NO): YES